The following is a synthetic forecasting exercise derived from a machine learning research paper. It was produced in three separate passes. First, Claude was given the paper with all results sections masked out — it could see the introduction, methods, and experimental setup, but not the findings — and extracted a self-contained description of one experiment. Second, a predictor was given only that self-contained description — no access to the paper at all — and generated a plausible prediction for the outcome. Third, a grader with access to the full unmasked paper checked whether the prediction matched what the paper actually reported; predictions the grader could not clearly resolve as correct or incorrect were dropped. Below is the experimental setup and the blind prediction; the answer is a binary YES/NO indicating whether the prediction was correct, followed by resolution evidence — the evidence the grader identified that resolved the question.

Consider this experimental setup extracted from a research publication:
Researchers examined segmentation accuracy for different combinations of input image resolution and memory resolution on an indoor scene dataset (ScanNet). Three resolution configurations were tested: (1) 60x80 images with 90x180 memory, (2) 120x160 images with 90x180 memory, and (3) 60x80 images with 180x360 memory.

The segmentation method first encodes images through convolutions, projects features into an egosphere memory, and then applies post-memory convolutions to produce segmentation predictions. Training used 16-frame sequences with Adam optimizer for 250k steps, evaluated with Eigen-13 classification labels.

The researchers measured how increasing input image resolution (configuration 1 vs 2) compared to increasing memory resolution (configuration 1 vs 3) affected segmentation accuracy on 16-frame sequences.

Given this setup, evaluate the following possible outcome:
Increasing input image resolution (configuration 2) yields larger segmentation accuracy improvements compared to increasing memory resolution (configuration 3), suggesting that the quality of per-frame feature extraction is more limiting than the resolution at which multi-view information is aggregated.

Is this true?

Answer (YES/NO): YES